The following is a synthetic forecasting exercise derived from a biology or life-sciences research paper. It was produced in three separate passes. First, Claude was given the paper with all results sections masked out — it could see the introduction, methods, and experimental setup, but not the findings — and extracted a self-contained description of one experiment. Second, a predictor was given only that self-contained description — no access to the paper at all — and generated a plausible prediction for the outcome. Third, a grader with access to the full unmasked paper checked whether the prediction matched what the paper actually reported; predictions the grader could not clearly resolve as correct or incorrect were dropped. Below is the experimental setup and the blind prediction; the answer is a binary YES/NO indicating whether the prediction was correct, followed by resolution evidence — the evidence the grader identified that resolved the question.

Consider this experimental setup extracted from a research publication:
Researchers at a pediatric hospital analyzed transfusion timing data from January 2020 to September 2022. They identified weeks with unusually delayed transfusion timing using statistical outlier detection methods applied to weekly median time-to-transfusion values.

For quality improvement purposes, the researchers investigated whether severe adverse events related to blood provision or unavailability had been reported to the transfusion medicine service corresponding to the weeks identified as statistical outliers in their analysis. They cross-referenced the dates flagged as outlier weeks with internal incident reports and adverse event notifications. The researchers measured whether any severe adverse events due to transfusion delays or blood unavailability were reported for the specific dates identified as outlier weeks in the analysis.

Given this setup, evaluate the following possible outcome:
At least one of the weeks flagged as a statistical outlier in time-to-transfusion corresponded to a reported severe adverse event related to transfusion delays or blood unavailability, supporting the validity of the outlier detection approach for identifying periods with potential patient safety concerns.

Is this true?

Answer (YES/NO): NO